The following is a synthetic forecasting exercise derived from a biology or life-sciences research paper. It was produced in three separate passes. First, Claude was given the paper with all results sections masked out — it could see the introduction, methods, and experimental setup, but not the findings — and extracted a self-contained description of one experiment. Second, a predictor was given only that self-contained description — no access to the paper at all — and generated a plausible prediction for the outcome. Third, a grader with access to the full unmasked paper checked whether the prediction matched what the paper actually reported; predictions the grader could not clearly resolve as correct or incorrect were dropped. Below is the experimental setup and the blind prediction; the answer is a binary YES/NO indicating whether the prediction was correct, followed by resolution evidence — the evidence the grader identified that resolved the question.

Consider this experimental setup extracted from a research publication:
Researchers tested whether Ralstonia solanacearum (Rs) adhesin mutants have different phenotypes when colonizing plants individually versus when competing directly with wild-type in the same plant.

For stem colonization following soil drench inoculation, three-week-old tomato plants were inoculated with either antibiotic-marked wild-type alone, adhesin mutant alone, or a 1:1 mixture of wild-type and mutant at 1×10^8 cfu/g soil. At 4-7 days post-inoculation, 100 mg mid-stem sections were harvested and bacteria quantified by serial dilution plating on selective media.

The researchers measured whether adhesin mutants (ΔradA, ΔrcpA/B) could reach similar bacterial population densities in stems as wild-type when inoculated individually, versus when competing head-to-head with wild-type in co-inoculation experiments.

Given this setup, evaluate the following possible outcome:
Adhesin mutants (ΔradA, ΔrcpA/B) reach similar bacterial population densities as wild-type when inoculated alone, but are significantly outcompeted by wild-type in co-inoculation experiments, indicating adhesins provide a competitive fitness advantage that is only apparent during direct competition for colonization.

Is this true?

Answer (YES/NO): YES